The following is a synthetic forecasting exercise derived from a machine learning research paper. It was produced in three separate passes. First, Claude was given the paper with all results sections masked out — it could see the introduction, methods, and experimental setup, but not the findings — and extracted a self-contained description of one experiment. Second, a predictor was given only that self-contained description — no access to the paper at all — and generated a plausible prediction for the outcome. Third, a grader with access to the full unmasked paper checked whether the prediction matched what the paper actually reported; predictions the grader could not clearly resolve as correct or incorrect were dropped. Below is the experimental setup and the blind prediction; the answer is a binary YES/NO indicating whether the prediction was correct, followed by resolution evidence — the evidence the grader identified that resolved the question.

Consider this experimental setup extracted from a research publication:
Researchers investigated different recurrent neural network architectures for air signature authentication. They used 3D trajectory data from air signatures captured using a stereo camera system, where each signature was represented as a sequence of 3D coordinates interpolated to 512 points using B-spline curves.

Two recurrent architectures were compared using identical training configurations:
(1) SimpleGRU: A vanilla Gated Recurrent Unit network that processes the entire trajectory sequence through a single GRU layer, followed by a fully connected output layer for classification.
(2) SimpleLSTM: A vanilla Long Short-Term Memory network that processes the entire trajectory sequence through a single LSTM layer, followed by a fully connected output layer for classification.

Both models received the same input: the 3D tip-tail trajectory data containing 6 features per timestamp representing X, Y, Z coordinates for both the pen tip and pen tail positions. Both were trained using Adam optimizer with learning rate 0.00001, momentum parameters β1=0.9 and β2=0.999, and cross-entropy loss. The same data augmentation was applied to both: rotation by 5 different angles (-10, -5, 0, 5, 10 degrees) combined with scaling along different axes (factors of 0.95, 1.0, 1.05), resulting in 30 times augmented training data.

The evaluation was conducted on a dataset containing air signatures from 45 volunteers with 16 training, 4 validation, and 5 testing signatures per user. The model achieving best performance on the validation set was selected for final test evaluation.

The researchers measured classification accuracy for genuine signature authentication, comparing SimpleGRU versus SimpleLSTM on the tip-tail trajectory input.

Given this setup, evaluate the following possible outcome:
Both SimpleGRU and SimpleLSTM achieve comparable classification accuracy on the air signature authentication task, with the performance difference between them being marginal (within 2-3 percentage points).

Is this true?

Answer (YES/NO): YES